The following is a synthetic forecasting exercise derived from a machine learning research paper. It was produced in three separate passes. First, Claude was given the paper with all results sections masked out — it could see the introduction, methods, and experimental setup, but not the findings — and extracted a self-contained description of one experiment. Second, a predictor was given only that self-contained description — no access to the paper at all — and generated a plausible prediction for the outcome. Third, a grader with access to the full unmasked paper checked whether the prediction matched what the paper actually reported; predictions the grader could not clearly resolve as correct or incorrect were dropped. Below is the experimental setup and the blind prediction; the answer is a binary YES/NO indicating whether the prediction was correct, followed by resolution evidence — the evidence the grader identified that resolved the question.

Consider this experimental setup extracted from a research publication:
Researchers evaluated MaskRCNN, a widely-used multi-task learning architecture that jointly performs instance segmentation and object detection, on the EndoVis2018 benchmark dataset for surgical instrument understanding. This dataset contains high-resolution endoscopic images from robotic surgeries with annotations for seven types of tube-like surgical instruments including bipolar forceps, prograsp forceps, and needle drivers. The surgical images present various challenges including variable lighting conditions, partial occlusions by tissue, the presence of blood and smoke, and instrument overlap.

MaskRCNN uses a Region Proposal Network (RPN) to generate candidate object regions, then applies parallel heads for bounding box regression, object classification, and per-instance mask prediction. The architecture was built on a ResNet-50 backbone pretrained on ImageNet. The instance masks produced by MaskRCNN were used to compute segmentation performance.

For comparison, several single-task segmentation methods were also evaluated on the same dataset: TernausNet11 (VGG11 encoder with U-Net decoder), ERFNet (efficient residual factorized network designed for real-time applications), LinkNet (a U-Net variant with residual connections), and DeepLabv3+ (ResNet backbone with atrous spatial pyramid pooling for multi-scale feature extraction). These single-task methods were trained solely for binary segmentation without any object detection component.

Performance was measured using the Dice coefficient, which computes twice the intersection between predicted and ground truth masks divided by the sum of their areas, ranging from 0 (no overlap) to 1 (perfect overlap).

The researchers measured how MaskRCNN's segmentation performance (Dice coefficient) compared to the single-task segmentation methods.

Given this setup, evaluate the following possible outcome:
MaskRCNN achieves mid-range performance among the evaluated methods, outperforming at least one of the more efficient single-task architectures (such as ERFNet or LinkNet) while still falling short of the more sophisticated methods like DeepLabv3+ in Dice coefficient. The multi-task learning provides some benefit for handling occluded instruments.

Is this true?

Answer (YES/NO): NO